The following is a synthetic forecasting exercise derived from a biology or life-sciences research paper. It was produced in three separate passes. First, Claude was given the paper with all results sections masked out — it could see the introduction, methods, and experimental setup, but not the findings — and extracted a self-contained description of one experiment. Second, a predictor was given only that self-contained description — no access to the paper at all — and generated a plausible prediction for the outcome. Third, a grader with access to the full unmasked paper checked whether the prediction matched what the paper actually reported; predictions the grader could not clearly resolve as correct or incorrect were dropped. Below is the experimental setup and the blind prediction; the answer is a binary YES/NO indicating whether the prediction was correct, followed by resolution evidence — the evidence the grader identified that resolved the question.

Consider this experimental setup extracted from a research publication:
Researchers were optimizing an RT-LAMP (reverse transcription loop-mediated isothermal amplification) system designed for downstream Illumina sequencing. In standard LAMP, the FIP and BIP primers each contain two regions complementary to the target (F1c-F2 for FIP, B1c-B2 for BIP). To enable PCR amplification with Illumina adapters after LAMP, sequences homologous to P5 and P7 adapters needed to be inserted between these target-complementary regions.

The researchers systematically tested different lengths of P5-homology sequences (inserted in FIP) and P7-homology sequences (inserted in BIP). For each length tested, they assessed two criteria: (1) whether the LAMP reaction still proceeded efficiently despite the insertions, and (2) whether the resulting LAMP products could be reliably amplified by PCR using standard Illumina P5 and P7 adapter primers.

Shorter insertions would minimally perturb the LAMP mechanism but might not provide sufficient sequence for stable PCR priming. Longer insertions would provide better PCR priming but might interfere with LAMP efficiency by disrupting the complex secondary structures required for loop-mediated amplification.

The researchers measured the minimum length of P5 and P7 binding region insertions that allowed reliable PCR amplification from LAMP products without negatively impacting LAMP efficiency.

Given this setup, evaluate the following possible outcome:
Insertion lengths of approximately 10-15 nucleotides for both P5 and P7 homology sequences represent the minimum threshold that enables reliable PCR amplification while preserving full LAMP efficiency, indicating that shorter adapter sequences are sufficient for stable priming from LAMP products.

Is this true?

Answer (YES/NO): YES